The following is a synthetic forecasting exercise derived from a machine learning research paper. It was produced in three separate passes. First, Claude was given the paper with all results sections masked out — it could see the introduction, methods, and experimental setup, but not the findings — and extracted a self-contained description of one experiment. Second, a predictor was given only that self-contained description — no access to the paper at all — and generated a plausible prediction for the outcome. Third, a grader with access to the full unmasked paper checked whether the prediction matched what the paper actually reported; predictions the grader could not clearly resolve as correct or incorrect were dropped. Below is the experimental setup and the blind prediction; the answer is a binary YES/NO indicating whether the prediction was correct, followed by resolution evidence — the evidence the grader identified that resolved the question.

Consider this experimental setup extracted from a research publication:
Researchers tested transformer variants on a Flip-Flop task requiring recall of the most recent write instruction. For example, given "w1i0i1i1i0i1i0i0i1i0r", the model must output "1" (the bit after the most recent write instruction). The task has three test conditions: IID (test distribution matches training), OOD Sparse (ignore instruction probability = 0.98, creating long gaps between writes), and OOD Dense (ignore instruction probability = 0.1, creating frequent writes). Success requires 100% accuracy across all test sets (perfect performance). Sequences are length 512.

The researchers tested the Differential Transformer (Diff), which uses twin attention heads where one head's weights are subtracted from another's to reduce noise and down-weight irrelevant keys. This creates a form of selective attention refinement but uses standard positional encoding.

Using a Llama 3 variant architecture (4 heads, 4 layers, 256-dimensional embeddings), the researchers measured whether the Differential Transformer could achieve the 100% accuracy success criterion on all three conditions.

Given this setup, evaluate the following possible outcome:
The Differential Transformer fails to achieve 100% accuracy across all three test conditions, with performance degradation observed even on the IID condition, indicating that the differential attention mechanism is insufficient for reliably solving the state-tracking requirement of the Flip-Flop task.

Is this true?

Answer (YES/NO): NO